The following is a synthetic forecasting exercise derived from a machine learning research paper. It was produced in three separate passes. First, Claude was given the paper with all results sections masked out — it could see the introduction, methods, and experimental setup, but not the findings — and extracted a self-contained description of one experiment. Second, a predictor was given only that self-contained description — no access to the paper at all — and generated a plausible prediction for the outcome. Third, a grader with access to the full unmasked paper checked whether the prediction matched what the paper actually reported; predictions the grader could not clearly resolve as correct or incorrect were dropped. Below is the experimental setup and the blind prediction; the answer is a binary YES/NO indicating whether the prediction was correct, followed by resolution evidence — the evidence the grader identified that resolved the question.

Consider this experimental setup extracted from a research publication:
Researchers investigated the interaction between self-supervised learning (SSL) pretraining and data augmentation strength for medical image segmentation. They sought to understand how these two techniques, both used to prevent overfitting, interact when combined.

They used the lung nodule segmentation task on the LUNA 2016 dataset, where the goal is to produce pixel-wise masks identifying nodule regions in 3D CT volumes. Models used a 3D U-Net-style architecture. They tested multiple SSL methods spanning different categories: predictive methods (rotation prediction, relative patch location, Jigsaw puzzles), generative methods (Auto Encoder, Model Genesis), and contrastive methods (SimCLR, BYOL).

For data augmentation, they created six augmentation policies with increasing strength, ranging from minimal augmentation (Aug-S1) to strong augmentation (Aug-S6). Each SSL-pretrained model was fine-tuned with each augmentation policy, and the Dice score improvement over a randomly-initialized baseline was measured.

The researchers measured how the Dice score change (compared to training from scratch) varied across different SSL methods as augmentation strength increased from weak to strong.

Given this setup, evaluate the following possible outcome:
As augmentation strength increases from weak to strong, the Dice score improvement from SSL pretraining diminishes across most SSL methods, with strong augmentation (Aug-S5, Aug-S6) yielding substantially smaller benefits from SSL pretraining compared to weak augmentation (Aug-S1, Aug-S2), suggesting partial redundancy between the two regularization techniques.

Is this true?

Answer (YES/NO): YES